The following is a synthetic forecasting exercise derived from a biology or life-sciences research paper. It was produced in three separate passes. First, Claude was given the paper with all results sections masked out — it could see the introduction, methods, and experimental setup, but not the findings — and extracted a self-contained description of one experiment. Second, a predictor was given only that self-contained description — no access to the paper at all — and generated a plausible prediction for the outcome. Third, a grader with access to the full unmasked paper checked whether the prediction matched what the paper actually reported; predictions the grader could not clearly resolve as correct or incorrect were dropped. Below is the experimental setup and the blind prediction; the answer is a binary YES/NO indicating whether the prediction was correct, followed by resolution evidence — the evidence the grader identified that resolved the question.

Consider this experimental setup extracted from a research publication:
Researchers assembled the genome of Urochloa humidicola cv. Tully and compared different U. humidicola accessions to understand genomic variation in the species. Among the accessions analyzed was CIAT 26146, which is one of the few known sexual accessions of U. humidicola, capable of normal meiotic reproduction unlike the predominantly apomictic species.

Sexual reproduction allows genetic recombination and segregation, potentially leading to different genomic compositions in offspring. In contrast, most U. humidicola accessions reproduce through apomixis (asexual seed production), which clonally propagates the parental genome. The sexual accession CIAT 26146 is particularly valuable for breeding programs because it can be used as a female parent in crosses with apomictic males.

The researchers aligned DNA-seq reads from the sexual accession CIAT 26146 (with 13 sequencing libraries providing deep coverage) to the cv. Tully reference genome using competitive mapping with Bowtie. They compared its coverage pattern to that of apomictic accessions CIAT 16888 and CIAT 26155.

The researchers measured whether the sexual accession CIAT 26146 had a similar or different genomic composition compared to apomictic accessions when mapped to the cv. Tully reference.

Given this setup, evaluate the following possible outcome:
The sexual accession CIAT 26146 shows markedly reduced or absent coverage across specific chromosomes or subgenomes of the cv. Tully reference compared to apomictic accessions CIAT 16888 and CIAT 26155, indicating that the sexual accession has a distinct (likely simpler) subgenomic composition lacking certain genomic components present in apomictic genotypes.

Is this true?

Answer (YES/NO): YES